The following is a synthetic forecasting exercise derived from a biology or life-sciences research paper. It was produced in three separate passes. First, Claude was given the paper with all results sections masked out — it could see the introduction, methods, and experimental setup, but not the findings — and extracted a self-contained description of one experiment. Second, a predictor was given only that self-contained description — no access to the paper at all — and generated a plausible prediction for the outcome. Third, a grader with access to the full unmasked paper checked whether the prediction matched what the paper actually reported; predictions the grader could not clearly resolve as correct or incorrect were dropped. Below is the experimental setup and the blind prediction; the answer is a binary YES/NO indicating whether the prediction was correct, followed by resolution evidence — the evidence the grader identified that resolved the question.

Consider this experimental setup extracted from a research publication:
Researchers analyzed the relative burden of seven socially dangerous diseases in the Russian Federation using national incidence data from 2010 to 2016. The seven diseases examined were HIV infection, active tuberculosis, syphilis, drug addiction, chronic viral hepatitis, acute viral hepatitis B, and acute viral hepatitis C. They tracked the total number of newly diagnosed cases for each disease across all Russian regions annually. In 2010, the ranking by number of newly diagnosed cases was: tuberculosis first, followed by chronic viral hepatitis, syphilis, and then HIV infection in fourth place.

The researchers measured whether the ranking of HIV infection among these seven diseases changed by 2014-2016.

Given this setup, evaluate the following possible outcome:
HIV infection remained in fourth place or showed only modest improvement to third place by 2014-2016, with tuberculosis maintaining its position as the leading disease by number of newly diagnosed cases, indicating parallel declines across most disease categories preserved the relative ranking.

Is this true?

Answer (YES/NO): NO